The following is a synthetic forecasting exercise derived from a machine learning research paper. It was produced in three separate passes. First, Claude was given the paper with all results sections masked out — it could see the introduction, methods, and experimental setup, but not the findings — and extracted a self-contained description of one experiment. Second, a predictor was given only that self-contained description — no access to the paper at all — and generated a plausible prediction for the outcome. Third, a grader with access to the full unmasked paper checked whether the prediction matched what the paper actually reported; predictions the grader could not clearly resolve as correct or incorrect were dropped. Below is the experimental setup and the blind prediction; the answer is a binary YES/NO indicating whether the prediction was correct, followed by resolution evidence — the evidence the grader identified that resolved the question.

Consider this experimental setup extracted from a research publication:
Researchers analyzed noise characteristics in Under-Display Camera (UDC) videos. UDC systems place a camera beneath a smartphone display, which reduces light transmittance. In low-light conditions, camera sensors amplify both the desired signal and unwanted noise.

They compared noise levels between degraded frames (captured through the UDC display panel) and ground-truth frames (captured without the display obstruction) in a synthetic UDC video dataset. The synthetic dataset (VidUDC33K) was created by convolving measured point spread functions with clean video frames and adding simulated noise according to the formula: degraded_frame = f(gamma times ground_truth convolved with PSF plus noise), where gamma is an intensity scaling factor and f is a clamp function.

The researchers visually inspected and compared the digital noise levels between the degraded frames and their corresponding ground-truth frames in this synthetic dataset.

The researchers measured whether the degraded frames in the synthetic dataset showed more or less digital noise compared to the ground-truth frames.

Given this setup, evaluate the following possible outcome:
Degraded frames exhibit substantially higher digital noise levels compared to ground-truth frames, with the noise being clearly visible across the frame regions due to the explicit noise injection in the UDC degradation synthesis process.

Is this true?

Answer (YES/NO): NO